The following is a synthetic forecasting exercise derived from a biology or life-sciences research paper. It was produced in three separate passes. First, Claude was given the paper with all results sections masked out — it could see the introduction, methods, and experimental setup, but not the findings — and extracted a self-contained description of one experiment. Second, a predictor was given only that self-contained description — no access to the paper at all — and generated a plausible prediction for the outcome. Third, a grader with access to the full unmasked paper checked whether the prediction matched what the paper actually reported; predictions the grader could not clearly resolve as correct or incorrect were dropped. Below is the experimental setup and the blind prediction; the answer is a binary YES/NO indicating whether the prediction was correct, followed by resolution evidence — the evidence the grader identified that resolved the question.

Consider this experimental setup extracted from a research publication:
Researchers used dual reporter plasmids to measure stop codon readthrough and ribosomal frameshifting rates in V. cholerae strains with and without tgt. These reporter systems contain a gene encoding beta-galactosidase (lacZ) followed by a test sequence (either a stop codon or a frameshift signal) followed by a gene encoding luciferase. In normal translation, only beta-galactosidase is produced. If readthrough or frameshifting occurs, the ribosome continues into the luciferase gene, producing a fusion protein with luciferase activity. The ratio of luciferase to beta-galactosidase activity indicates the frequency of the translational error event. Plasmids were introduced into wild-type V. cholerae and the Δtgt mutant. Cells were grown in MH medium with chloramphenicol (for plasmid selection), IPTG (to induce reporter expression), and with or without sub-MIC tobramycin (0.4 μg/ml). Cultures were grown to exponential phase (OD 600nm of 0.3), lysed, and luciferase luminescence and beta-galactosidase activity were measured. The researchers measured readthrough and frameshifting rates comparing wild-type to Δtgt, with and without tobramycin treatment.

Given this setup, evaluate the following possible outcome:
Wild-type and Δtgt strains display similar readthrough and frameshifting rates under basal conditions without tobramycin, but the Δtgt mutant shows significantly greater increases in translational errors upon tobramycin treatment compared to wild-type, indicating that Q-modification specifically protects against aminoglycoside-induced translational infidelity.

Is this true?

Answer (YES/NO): NO